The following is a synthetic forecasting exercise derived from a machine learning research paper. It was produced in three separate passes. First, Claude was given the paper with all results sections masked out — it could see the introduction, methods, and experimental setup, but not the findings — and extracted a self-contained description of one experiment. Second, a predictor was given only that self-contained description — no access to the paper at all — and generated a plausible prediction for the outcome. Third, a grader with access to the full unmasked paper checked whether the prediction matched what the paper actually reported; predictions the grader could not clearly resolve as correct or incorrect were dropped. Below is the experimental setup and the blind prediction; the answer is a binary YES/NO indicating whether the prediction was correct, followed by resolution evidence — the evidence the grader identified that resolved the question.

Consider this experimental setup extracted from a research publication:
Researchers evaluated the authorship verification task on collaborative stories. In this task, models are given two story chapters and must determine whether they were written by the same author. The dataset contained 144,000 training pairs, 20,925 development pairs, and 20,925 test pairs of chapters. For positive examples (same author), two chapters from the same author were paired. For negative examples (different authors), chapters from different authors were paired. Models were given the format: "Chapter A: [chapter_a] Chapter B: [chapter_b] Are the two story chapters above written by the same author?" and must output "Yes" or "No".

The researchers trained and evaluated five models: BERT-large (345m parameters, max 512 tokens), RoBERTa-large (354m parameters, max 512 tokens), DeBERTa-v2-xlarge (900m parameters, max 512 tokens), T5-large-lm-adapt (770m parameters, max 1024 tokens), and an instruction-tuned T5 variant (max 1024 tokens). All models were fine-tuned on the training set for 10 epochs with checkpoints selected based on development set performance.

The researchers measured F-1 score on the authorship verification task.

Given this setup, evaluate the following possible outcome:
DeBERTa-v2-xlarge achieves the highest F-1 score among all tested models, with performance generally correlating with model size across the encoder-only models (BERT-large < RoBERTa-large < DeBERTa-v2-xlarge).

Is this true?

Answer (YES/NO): NO